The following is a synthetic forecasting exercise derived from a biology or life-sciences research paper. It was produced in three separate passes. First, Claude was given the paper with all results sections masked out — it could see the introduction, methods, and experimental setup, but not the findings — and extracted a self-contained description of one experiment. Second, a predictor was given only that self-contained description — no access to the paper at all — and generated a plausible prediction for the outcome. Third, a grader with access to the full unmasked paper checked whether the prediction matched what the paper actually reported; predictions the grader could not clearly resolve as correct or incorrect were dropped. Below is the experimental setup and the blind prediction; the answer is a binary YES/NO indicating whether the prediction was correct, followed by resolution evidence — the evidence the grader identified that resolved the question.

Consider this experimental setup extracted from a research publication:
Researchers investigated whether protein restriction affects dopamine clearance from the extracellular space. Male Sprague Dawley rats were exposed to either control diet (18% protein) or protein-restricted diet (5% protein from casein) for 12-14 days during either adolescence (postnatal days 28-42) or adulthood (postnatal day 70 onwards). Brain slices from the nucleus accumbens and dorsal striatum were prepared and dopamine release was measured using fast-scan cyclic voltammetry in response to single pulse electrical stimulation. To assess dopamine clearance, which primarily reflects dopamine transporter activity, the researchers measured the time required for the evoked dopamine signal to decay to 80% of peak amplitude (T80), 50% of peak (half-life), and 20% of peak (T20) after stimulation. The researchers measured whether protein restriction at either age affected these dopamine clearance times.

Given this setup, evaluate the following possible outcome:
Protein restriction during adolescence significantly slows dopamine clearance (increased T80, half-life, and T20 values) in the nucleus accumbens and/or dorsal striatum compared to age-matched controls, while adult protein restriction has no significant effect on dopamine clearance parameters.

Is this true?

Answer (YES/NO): NO